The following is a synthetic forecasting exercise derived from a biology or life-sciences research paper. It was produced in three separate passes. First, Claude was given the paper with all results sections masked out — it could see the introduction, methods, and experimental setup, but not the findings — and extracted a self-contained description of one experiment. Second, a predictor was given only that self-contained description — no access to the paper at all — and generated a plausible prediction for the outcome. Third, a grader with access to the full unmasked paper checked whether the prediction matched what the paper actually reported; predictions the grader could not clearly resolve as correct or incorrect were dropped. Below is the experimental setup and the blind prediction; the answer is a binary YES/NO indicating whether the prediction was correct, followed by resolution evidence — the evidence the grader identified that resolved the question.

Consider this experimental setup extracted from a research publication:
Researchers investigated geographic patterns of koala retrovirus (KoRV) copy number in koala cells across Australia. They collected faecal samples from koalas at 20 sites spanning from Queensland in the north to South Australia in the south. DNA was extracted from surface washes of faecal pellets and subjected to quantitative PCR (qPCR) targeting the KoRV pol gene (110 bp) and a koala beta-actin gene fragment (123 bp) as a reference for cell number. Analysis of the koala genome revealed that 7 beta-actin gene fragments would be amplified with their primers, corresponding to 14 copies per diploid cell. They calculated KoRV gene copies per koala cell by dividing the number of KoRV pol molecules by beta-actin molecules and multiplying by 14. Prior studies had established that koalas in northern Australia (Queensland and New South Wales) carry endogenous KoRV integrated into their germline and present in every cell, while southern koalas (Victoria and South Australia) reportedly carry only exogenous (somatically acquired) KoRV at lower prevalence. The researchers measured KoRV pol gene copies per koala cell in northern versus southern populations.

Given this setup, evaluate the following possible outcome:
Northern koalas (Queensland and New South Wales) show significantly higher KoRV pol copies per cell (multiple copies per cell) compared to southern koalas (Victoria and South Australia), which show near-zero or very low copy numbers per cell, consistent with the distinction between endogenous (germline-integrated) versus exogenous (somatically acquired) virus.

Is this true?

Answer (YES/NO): YES